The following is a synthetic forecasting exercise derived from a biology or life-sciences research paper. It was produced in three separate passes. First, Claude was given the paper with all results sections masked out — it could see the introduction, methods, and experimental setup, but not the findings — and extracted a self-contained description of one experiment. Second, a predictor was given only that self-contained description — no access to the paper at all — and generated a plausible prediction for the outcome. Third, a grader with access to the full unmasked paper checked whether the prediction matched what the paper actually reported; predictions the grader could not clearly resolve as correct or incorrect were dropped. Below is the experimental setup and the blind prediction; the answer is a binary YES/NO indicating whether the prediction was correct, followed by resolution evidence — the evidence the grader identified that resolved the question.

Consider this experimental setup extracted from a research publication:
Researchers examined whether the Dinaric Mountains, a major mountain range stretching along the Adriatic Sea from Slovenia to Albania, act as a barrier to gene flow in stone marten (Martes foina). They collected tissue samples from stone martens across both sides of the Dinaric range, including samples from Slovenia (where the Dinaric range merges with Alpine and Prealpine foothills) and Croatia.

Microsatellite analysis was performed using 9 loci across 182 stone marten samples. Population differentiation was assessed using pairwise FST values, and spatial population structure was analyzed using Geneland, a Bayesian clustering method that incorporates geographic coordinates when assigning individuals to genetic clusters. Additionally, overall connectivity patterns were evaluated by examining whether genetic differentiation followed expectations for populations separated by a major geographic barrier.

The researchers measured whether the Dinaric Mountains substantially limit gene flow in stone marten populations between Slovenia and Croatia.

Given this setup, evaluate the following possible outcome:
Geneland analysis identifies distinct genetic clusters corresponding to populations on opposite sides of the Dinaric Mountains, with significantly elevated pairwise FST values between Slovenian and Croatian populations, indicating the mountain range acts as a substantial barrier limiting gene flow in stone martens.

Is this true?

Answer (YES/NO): NO